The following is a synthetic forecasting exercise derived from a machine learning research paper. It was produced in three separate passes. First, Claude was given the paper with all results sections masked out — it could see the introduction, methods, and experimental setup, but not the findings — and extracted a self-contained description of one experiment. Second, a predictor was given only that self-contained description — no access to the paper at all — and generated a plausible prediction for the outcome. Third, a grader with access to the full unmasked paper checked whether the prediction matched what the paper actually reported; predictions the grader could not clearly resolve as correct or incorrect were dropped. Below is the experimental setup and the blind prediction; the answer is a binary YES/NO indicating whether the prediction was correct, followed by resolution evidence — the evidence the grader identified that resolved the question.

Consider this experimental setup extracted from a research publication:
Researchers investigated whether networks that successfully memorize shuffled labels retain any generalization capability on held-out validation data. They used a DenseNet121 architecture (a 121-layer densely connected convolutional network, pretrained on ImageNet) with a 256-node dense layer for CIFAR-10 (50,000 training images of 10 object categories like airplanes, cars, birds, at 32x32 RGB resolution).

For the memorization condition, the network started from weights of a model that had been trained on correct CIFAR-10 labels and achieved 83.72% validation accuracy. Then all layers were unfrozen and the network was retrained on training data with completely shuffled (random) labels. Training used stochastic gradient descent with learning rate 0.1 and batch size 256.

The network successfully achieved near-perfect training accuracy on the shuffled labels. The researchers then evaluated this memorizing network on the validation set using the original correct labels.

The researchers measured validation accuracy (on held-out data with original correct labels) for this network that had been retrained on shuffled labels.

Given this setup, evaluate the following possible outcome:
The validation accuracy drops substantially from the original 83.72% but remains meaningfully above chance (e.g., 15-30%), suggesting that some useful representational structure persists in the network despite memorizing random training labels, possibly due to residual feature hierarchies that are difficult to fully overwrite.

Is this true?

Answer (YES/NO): NO